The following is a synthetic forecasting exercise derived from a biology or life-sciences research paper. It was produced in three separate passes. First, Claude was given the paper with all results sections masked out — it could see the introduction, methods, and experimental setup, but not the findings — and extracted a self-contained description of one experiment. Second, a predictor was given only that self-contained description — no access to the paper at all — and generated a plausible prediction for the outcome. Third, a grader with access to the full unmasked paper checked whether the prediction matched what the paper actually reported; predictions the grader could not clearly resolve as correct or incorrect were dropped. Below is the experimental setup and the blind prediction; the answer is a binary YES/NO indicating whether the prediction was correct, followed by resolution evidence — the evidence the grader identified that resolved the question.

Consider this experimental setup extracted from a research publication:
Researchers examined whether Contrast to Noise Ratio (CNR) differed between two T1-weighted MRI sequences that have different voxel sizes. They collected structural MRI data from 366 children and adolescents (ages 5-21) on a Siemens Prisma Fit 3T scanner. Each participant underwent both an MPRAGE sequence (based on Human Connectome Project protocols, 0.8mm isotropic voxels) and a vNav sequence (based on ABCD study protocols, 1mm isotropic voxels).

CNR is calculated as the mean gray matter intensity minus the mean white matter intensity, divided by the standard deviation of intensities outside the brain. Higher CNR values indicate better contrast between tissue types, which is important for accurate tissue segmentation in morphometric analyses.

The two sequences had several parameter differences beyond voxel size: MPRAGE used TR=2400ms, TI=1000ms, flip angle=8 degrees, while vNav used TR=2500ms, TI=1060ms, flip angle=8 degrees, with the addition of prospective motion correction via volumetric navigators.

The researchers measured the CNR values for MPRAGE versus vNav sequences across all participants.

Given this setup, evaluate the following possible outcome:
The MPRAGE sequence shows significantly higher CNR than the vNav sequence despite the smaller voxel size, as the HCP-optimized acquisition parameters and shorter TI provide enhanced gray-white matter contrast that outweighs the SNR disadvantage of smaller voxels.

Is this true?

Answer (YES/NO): NO